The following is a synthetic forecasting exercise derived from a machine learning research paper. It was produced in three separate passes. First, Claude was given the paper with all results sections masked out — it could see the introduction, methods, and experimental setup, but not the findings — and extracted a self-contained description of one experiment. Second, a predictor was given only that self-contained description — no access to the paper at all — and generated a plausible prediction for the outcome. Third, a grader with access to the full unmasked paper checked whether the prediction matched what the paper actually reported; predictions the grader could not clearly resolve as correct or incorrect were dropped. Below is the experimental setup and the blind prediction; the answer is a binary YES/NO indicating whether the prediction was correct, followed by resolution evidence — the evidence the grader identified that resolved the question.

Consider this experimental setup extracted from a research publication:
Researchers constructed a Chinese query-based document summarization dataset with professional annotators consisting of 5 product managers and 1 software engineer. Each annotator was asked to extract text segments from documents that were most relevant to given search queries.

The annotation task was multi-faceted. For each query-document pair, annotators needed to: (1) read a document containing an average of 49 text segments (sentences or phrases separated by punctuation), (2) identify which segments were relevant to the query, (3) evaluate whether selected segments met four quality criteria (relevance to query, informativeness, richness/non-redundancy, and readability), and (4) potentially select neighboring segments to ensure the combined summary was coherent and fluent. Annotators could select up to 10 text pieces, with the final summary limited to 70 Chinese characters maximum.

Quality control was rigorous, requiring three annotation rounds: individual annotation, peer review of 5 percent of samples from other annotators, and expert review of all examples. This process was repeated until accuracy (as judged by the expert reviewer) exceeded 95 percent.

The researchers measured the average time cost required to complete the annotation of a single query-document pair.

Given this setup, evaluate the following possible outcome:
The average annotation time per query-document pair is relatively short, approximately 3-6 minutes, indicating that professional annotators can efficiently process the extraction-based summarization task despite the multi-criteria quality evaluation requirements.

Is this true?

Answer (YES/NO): NO